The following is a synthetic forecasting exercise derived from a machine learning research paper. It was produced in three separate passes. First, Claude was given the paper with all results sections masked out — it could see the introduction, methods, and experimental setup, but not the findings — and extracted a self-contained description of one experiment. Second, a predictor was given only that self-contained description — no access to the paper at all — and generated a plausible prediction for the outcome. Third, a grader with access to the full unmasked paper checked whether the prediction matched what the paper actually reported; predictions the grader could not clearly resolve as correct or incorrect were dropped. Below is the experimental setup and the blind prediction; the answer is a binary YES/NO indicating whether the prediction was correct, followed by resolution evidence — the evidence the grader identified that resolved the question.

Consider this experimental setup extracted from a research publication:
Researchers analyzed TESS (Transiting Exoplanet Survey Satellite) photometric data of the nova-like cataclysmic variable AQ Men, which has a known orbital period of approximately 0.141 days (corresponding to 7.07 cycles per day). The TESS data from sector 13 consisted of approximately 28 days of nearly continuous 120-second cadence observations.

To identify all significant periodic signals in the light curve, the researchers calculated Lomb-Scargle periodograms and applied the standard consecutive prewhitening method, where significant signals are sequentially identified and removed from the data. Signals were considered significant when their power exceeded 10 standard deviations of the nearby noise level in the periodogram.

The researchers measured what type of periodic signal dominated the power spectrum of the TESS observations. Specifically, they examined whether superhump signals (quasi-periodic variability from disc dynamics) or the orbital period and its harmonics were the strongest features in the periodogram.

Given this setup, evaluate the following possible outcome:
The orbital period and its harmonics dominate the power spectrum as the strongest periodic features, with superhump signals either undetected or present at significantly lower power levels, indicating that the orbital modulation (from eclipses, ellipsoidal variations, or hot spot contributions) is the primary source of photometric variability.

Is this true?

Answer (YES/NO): YES